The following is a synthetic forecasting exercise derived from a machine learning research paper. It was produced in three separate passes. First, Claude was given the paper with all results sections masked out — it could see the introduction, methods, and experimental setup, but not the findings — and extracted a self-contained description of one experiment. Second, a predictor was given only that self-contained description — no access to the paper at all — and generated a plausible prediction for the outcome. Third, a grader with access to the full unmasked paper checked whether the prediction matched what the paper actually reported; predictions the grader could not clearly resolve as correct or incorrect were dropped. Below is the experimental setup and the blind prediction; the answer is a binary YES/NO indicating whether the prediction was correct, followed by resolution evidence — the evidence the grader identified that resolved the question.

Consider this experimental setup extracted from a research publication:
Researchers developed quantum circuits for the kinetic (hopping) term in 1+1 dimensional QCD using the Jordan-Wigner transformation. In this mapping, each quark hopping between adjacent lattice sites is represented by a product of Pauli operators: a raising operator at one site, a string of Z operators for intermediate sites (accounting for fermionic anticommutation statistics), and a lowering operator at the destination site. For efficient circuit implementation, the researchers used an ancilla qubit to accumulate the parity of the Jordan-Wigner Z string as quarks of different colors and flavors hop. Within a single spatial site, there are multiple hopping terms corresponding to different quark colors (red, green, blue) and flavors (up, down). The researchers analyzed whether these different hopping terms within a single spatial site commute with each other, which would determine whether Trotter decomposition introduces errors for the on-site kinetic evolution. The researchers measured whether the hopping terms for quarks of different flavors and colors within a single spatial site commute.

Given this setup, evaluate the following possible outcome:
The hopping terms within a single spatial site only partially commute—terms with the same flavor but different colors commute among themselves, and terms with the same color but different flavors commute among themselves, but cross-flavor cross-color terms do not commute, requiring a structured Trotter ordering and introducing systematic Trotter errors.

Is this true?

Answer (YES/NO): NO